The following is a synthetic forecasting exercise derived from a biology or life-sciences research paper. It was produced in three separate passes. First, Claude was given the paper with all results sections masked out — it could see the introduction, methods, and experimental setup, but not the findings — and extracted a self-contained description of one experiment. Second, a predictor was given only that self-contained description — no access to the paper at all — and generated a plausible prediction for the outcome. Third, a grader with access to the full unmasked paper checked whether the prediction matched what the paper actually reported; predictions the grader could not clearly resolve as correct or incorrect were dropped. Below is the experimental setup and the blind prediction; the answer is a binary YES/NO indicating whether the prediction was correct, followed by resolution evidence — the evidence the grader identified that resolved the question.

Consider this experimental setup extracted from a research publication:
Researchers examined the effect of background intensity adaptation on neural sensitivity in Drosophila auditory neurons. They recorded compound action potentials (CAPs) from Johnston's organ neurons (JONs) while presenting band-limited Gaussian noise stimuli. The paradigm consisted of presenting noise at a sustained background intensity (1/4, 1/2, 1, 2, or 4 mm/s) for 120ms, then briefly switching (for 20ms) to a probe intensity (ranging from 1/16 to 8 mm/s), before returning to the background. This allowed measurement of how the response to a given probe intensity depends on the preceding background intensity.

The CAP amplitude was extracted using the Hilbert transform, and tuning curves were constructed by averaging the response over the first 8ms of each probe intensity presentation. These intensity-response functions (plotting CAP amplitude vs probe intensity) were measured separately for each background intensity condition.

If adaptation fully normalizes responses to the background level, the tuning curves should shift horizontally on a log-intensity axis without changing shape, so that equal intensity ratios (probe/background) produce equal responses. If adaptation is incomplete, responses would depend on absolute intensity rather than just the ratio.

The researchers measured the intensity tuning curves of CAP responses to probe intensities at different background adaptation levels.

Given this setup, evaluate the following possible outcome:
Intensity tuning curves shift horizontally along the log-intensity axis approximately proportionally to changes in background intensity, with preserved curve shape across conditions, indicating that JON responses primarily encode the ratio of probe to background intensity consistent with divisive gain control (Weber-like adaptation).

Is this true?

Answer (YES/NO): YES